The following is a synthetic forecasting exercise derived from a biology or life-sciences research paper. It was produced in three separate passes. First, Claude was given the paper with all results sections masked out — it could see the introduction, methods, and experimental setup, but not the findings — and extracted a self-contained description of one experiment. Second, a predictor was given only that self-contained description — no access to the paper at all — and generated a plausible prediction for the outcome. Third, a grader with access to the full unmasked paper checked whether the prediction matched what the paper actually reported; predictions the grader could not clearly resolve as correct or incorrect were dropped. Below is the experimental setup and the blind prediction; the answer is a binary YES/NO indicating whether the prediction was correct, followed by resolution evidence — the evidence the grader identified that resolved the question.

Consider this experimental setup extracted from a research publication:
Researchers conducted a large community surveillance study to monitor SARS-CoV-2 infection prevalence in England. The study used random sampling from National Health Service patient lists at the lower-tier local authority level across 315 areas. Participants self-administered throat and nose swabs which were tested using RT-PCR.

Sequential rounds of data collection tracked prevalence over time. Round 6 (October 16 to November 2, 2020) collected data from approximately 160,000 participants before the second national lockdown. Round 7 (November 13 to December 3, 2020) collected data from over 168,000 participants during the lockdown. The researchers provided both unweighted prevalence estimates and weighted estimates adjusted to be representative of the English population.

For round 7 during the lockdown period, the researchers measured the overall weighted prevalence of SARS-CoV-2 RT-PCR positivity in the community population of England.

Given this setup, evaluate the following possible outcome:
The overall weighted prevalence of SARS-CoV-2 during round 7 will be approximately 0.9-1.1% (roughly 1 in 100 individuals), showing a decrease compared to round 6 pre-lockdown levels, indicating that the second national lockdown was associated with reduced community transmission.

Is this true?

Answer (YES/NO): YES